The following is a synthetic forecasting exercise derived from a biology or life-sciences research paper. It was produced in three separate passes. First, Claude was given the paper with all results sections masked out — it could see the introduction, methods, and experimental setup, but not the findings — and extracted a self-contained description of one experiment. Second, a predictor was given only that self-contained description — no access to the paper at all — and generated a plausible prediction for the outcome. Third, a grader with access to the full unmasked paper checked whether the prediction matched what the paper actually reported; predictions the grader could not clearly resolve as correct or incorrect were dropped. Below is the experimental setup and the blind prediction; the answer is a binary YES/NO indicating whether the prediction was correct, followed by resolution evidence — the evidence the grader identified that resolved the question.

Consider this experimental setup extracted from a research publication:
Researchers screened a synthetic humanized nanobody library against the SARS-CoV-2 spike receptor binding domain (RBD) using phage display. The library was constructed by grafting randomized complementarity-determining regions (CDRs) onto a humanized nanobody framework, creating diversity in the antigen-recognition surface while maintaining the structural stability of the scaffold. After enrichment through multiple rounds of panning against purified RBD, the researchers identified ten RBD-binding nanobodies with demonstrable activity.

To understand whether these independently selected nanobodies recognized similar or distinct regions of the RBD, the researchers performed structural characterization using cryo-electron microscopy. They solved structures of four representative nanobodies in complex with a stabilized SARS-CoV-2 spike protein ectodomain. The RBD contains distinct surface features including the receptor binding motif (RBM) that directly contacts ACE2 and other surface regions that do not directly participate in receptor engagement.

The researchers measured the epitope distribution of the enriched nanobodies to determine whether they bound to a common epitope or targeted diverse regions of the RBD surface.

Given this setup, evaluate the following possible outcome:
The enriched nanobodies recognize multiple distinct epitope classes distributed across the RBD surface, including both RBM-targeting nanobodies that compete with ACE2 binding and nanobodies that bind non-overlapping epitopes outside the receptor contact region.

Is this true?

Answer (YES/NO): YES